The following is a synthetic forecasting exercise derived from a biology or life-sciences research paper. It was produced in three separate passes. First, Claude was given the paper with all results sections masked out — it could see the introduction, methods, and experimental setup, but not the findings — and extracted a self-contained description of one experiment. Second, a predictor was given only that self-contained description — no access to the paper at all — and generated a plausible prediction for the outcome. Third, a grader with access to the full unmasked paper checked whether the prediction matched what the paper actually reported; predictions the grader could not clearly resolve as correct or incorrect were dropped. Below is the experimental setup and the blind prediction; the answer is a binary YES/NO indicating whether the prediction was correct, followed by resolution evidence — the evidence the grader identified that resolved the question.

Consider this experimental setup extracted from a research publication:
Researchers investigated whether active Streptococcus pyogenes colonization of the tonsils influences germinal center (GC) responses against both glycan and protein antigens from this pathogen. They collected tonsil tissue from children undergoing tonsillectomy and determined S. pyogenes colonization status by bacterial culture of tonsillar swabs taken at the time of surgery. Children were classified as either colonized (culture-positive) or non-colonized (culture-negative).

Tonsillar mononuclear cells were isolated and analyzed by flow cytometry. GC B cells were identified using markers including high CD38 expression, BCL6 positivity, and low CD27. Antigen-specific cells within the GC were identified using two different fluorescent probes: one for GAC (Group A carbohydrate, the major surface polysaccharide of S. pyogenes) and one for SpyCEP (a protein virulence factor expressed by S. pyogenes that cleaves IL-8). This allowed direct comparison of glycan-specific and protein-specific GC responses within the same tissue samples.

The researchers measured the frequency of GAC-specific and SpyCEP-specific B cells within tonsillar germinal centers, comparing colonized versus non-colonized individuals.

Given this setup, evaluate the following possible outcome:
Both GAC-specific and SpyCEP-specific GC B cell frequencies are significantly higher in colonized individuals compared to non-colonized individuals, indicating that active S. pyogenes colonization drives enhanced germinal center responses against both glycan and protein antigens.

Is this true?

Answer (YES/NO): YES